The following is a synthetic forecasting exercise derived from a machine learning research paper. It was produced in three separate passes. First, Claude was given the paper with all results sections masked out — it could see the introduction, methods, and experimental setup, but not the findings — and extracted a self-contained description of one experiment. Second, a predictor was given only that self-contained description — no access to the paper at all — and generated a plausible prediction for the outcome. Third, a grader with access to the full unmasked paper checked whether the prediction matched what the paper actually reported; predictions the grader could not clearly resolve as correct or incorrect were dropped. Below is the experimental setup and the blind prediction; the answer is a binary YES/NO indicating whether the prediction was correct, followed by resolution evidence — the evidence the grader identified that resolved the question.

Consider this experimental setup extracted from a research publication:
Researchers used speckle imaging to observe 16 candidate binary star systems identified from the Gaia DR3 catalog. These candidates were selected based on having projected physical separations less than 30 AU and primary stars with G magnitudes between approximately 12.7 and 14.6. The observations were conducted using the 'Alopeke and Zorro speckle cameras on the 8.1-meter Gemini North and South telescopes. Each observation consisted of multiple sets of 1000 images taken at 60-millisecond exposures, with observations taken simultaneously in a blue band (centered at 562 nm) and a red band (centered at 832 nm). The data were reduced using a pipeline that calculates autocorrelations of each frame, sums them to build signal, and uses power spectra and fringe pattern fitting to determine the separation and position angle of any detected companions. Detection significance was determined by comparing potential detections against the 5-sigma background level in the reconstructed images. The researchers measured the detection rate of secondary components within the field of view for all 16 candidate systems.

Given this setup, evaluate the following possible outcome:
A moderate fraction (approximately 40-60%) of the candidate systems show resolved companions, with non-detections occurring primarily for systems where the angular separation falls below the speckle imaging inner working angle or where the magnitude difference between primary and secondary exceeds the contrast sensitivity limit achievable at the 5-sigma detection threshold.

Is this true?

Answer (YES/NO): NO